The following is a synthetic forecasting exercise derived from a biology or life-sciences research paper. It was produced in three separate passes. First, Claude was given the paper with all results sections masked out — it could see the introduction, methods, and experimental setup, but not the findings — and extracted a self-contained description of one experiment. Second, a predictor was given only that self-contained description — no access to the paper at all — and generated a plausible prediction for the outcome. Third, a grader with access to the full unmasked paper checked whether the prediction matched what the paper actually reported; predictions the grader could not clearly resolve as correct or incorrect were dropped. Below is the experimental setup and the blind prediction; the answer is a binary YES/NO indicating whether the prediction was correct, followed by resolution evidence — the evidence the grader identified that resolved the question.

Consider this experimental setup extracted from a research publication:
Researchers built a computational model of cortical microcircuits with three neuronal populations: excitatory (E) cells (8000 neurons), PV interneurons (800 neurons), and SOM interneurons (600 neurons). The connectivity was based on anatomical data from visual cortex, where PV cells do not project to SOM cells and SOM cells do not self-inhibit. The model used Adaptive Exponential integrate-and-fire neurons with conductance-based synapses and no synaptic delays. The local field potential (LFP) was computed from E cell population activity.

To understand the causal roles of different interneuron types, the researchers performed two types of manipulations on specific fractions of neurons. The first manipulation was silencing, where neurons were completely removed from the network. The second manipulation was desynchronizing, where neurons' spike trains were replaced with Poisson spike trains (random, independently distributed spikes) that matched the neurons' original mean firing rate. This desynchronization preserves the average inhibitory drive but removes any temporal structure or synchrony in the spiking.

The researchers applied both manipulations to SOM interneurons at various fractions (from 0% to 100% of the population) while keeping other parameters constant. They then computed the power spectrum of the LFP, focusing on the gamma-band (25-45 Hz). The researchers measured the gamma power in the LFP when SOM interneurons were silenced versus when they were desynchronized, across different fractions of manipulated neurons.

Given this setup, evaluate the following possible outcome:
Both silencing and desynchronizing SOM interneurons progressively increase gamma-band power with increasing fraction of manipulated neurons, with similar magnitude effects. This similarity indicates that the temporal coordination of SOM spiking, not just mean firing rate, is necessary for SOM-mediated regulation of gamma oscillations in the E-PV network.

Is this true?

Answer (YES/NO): NO